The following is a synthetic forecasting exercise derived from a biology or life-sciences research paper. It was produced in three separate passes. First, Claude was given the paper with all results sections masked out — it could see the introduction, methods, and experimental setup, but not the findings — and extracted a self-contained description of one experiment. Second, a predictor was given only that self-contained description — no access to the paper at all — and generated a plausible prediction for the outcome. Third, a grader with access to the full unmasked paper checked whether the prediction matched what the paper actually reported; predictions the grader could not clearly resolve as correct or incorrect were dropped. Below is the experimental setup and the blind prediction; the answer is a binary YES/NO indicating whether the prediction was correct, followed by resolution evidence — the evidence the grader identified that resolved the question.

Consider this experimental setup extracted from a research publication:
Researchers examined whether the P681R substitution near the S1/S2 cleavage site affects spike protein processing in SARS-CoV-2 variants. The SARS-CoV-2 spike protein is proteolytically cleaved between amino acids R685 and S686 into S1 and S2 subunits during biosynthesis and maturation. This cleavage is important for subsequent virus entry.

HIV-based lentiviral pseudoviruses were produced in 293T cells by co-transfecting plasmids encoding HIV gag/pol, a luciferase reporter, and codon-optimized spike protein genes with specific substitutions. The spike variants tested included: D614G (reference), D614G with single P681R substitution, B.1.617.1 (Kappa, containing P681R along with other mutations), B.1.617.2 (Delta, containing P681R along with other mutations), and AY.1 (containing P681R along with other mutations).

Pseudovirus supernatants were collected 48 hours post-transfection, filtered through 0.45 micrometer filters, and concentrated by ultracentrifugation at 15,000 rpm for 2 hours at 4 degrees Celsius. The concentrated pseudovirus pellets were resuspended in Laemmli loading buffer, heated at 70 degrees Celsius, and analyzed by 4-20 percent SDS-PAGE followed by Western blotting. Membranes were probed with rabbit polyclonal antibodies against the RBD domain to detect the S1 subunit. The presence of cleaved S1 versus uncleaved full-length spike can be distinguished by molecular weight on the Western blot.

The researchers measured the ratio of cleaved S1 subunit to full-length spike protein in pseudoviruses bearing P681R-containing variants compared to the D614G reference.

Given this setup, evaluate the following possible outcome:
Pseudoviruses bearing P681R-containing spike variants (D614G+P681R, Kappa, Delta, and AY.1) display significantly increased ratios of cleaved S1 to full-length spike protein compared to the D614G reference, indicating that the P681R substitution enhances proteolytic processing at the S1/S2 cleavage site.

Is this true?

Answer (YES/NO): YES